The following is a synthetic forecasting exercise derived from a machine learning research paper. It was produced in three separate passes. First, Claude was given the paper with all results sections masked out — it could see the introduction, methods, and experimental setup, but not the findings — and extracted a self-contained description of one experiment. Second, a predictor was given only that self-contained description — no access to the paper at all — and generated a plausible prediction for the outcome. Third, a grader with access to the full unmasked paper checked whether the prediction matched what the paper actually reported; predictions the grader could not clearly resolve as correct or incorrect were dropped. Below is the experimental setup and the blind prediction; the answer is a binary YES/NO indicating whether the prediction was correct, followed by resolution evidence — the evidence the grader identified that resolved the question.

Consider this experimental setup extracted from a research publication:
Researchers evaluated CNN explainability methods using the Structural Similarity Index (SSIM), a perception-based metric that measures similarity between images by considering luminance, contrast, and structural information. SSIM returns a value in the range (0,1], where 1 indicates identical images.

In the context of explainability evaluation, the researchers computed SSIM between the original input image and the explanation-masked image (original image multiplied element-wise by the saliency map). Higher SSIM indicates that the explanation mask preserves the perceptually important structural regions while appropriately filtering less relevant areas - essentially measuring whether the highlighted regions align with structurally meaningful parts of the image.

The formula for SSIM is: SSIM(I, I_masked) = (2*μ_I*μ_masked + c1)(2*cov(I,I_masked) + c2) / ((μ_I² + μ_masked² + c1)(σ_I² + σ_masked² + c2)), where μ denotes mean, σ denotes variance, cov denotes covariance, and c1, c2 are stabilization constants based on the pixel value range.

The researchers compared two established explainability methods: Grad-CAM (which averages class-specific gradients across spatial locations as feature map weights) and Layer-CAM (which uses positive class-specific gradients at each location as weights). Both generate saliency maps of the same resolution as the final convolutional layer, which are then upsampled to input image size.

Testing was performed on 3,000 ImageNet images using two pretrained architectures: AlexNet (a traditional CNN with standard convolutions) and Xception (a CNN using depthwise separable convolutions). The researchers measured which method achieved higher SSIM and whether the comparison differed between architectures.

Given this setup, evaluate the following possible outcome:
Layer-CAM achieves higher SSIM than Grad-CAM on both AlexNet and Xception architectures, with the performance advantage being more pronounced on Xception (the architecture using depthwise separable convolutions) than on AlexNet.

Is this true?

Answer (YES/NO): YES